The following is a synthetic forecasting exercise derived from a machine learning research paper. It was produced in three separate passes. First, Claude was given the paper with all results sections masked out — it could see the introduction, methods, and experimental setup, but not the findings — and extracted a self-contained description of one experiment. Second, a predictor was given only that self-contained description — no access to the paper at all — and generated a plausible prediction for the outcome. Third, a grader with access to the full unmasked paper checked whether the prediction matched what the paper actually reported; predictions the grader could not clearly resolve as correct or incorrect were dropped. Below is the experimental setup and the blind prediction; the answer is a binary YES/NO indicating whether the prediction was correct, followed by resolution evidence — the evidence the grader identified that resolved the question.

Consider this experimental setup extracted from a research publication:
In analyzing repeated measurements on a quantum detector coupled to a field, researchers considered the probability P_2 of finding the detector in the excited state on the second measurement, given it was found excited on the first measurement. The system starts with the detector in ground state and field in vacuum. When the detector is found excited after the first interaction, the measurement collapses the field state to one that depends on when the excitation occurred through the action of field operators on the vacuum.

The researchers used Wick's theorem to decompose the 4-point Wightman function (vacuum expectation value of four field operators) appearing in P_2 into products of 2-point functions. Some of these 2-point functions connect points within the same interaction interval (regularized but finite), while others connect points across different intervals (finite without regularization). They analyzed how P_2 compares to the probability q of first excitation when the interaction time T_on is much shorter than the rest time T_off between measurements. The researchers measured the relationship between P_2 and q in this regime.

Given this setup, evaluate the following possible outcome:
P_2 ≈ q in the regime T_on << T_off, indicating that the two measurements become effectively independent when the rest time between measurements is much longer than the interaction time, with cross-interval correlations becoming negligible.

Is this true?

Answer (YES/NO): YES